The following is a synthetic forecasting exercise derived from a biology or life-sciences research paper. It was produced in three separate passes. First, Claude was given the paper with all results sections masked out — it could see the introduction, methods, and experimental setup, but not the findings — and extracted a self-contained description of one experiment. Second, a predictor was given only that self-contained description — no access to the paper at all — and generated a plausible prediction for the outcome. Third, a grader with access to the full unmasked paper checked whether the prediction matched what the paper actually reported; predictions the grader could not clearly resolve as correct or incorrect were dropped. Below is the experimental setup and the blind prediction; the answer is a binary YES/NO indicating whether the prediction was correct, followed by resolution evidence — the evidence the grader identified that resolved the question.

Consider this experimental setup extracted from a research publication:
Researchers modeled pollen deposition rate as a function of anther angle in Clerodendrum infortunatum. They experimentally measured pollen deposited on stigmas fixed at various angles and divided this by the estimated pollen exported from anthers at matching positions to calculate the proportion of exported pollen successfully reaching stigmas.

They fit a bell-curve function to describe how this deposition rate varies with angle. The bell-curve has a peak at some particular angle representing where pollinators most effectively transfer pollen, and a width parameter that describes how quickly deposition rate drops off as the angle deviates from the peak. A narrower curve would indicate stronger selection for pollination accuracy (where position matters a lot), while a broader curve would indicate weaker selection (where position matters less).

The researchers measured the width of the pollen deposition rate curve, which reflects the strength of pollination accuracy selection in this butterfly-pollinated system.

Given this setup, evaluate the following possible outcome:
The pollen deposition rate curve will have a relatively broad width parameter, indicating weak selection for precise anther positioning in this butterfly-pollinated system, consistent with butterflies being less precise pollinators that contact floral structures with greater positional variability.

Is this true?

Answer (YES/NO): NO